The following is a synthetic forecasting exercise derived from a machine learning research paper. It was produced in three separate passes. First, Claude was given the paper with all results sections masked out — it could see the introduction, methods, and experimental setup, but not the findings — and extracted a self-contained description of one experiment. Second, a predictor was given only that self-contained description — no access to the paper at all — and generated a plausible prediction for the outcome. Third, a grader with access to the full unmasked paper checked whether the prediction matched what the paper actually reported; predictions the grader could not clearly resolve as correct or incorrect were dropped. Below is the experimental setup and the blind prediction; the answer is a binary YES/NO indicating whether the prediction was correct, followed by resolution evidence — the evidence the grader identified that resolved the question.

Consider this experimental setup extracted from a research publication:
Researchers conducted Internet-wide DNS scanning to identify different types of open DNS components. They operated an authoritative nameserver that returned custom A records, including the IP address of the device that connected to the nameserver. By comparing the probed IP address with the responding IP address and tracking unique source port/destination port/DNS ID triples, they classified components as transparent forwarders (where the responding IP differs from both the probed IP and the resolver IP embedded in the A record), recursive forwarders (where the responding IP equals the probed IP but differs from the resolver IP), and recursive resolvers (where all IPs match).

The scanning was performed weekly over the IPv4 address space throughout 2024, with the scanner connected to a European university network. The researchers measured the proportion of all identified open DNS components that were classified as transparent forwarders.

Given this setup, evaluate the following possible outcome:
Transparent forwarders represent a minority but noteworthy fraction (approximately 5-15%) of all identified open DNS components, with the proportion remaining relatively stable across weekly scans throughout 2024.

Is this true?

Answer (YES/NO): NO